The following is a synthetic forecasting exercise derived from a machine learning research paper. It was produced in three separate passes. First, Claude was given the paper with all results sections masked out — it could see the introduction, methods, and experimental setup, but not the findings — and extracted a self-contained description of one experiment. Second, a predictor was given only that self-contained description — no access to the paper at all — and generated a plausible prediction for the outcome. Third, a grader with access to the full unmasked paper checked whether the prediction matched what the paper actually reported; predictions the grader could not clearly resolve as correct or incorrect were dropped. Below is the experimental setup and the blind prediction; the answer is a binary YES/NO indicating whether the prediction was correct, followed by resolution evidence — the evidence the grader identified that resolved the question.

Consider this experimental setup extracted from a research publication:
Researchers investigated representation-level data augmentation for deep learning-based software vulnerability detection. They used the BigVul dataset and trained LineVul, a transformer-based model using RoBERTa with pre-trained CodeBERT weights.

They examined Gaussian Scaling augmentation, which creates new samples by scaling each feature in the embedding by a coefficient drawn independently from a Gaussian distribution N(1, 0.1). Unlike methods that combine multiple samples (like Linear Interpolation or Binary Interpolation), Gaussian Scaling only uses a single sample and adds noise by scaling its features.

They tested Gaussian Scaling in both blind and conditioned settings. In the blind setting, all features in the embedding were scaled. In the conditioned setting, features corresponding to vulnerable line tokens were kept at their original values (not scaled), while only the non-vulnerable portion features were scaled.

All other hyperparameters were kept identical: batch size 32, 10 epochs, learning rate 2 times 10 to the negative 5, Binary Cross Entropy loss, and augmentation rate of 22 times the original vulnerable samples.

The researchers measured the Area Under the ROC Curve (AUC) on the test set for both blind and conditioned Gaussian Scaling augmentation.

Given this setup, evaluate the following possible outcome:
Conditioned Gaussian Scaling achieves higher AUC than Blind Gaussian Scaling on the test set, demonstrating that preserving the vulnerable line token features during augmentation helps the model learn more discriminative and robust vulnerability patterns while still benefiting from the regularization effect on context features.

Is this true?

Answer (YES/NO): YES